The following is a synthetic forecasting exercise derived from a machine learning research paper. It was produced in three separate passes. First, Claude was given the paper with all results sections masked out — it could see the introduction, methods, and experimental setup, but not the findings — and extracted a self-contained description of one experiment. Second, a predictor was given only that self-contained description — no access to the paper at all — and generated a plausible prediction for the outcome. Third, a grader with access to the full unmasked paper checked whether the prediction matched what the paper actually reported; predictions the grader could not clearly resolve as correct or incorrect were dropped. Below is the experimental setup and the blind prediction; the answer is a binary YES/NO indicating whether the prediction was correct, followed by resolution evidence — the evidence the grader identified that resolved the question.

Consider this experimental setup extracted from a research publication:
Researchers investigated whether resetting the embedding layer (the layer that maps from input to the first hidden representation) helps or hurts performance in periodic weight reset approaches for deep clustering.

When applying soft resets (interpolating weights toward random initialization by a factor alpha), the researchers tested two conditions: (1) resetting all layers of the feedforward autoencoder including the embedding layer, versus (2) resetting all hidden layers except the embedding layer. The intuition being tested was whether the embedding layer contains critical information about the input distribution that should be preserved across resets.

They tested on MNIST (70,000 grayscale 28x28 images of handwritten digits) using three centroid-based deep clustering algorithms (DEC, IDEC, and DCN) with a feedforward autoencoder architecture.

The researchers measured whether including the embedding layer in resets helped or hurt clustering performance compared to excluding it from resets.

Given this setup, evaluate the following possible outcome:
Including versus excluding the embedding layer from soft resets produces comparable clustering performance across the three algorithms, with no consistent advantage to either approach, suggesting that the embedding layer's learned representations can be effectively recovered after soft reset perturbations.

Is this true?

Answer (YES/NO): NO